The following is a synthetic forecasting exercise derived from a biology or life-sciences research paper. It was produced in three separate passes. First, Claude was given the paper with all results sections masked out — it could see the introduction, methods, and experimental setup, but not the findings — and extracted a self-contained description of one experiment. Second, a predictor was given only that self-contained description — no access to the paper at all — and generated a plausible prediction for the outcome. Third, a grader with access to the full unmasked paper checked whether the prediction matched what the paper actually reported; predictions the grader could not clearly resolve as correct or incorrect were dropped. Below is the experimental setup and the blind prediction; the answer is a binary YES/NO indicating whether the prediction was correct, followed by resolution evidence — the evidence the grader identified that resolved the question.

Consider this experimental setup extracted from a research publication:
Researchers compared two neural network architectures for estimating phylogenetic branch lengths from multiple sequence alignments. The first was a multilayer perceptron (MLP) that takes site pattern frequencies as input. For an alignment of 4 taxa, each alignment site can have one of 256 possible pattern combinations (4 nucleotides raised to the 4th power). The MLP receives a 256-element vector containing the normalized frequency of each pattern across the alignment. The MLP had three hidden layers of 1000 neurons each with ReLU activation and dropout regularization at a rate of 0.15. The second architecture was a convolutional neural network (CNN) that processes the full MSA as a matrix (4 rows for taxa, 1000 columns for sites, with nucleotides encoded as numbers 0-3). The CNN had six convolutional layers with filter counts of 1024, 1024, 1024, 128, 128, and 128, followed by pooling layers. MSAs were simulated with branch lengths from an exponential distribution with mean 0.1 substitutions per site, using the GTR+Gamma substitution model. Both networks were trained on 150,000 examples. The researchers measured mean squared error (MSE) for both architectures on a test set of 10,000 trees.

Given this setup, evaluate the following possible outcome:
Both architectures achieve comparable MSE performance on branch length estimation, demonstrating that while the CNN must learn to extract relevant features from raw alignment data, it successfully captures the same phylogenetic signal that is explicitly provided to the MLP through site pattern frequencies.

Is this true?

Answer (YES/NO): YES